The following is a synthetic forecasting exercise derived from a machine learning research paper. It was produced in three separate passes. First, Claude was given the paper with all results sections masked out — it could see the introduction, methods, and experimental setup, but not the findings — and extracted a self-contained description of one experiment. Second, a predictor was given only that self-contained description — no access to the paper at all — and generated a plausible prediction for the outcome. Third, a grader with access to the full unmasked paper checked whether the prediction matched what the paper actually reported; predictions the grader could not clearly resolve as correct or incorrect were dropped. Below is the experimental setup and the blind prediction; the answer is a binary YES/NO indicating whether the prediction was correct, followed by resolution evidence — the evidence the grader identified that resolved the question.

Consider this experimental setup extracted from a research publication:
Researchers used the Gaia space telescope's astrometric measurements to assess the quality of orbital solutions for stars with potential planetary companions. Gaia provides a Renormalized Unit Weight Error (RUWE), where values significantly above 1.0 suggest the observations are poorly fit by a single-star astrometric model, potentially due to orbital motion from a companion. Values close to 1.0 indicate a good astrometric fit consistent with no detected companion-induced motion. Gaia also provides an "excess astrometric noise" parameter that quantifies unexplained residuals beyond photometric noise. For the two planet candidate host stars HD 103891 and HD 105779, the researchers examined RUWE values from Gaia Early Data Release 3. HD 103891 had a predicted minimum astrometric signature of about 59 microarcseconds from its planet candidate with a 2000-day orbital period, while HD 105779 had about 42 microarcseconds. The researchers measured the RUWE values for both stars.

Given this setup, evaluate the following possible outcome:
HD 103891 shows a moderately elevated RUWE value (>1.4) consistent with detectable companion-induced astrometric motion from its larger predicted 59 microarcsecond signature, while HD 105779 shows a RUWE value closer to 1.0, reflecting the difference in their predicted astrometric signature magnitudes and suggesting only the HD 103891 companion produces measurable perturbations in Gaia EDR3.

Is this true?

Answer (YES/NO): NO